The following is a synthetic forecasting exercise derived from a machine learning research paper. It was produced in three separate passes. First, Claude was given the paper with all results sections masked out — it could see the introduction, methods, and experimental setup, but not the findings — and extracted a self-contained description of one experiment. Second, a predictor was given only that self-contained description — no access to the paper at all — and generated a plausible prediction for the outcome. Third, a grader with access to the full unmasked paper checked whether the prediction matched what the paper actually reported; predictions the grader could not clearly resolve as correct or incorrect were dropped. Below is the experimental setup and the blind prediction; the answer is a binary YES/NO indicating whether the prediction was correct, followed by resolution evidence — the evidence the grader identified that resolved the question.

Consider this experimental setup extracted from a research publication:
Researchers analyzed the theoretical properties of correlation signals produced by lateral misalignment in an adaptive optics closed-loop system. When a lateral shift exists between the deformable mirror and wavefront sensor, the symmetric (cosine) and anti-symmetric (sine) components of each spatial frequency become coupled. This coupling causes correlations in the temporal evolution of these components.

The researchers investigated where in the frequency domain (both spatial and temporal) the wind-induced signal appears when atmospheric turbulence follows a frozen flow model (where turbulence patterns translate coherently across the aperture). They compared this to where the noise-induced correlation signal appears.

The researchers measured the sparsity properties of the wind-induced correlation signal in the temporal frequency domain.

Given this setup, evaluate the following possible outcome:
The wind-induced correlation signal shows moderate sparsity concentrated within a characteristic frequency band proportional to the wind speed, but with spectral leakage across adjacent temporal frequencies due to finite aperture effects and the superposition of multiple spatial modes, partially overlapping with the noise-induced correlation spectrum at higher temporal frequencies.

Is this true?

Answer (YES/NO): NO